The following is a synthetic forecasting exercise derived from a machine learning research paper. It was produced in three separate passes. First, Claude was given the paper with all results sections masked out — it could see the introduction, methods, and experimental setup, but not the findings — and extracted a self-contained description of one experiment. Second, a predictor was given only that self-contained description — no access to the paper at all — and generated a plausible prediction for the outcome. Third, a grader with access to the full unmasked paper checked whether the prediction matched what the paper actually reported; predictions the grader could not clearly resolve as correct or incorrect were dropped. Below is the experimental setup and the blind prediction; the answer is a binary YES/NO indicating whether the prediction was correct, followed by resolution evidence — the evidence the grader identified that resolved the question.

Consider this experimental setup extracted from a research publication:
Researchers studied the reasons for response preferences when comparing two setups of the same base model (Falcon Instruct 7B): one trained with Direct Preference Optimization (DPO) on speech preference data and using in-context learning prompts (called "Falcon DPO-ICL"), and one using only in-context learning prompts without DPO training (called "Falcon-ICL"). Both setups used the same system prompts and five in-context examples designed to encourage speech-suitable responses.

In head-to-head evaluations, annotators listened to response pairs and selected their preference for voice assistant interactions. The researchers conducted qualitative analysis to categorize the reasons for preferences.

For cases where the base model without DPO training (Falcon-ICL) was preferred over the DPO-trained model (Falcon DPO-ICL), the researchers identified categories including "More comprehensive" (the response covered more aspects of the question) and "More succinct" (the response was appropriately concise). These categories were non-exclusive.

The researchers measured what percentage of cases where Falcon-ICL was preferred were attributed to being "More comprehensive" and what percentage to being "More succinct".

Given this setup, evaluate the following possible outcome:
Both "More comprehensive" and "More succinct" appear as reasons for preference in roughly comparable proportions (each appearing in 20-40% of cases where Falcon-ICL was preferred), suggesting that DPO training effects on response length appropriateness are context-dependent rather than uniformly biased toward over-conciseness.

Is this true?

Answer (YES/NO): NO